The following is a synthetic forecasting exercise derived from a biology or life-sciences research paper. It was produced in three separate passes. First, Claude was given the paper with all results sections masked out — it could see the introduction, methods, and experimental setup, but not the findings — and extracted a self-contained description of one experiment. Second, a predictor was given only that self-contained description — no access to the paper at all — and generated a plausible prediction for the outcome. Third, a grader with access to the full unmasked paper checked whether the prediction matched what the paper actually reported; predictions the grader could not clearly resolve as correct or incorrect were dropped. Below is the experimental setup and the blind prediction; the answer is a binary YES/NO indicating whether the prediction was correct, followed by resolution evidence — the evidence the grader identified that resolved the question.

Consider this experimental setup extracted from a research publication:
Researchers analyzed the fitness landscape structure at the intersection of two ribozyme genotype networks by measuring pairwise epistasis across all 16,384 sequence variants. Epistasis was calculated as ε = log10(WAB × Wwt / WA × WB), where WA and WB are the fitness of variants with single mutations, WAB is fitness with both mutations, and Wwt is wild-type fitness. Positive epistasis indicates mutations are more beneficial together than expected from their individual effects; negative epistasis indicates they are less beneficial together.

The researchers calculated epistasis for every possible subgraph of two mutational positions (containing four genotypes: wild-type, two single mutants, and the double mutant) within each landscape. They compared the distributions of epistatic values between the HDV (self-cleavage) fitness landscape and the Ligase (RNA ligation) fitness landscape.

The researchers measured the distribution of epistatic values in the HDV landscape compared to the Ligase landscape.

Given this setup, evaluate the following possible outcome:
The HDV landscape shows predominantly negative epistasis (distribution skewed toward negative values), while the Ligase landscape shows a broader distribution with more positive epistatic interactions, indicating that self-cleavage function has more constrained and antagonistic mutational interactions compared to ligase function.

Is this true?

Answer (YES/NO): NO